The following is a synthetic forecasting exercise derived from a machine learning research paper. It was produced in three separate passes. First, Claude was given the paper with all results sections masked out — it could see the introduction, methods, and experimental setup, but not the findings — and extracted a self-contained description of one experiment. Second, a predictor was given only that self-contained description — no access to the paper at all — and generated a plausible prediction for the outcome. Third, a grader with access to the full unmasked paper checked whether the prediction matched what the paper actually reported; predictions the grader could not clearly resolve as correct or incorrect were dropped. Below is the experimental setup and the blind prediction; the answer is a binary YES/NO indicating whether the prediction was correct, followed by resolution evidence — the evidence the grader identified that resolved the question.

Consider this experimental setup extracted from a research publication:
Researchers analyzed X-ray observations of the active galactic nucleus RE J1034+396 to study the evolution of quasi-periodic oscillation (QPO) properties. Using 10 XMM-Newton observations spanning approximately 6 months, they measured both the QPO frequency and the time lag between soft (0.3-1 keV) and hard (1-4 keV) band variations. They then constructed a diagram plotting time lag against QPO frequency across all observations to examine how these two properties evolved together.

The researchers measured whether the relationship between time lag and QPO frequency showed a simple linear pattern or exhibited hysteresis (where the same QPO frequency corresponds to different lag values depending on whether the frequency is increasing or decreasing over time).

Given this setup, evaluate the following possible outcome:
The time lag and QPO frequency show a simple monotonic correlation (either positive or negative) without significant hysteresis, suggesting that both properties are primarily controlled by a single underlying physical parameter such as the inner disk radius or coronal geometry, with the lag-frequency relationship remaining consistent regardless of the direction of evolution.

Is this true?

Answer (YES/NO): NO